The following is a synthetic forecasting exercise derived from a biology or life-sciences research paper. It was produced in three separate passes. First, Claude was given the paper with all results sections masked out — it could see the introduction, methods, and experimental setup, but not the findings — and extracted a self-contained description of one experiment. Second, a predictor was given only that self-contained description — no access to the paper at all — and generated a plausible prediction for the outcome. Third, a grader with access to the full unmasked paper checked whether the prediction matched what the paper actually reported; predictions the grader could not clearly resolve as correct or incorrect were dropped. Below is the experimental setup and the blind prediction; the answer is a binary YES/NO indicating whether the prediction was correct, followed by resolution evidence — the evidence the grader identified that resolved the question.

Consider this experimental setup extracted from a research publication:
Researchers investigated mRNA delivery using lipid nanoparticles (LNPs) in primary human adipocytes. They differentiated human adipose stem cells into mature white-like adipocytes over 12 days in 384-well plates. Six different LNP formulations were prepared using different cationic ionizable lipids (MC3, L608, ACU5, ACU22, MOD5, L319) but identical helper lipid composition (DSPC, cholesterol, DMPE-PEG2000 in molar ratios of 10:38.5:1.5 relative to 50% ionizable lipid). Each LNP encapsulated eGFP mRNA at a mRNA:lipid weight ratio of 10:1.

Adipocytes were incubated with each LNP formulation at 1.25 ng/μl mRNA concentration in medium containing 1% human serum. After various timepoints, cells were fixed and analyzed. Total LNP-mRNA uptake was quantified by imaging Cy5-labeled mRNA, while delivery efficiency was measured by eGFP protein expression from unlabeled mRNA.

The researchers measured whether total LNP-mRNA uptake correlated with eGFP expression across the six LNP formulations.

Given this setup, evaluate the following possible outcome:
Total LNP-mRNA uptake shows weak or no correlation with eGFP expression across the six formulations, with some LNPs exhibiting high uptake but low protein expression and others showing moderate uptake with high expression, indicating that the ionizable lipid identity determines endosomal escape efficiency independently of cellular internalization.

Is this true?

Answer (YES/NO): NO